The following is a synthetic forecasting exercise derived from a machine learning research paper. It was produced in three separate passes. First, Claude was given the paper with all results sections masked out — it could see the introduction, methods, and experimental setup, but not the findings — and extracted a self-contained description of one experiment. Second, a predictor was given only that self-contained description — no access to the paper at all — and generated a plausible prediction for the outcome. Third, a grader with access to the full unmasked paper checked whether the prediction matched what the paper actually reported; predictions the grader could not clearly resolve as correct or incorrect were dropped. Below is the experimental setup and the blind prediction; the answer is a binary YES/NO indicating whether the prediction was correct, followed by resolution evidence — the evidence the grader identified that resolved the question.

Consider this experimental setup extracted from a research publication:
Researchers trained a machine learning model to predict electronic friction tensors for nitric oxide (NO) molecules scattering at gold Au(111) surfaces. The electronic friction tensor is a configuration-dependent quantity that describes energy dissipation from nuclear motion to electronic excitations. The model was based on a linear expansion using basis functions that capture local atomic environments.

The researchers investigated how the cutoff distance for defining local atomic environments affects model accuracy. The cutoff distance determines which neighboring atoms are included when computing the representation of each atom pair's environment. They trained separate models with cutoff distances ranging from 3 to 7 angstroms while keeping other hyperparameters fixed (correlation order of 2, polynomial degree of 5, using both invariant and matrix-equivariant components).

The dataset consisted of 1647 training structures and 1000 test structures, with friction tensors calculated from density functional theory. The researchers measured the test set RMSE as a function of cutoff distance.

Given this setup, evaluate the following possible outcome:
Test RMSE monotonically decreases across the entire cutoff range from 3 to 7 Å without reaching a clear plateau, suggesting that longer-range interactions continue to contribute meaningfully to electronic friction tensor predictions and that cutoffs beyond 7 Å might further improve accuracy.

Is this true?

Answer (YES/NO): NO